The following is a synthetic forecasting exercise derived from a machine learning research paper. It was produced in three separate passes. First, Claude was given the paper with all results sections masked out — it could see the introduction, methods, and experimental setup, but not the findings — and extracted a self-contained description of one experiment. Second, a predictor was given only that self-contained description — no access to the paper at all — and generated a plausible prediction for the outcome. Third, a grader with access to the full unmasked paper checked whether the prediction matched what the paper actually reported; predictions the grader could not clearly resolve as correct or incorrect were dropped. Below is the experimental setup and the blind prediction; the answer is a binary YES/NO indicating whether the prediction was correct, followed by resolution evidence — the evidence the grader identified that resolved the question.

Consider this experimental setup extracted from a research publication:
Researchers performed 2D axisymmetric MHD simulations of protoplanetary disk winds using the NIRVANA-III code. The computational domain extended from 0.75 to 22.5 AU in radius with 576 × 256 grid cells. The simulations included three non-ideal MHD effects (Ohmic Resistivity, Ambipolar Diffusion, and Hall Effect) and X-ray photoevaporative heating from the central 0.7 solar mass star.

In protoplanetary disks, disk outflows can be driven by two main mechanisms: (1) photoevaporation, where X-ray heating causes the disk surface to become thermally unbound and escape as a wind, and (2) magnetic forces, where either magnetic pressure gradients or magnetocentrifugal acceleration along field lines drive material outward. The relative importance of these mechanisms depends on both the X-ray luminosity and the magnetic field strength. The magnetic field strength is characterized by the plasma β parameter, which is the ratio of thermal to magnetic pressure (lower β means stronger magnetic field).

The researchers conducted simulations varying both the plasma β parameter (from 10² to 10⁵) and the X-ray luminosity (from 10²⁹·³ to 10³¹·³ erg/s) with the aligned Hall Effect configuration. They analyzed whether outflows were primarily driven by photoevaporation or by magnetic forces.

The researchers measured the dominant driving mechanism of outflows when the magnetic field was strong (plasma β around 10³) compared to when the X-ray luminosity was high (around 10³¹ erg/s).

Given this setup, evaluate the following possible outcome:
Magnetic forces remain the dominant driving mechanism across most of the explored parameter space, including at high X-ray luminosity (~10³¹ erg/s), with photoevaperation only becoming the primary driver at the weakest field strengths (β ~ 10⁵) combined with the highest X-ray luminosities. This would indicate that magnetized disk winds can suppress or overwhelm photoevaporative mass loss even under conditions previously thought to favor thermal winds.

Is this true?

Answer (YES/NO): NO